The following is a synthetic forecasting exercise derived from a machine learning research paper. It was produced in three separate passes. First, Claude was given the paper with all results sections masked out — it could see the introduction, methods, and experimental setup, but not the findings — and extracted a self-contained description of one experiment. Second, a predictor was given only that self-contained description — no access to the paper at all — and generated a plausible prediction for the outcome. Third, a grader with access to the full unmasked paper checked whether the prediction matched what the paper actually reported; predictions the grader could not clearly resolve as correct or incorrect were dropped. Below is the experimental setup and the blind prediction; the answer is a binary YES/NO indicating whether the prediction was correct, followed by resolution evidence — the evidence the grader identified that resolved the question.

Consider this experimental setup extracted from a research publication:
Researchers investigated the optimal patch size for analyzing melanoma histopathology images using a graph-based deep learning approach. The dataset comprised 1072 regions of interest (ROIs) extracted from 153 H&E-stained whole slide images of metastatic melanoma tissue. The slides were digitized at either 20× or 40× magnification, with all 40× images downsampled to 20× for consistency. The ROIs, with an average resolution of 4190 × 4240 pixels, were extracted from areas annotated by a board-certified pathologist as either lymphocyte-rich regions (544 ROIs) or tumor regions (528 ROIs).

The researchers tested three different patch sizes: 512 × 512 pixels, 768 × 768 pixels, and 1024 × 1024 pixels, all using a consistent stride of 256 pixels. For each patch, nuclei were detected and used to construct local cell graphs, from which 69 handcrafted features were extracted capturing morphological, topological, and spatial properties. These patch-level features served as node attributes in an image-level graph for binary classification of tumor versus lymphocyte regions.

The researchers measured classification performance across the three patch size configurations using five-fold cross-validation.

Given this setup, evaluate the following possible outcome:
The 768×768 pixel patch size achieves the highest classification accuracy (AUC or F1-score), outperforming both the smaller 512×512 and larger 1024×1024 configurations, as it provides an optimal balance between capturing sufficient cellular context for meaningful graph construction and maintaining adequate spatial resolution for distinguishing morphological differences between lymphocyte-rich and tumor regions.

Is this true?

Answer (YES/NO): NO